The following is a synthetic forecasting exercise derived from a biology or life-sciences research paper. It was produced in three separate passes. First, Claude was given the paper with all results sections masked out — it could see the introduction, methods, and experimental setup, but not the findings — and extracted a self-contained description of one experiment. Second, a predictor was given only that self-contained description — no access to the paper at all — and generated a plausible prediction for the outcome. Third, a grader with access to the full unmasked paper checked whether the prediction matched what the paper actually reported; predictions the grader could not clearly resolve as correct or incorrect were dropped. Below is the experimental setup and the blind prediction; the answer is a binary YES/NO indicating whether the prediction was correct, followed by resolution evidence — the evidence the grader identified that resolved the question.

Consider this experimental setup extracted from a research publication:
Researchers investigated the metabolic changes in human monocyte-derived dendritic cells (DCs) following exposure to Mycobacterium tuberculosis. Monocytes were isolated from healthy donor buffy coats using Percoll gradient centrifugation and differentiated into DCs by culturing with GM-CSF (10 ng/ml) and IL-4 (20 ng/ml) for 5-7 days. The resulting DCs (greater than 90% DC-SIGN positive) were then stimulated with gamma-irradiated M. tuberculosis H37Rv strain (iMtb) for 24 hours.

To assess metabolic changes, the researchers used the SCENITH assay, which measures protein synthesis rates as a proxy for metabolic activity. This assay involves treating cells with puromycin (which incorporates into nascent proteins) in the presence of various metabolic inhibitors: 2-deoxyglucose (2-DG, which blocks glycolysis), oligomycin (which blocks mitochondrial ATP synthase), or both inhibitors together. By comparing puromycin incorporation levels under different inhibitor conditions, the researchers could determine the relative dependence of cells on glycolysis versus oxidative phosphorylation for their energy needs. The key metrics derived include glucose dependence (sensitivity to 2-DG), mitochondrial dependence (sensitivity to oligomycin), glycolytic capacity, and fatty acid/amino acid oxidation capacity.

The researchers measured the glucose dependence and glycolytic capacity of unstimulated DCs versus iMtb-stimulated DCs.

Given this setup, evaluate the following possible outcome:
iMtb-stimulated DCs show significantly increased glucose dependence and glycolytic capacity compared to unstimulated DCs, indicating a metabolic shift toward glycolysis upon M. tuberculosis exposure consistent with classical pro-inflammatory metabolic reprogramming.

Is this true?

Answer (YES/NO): NO